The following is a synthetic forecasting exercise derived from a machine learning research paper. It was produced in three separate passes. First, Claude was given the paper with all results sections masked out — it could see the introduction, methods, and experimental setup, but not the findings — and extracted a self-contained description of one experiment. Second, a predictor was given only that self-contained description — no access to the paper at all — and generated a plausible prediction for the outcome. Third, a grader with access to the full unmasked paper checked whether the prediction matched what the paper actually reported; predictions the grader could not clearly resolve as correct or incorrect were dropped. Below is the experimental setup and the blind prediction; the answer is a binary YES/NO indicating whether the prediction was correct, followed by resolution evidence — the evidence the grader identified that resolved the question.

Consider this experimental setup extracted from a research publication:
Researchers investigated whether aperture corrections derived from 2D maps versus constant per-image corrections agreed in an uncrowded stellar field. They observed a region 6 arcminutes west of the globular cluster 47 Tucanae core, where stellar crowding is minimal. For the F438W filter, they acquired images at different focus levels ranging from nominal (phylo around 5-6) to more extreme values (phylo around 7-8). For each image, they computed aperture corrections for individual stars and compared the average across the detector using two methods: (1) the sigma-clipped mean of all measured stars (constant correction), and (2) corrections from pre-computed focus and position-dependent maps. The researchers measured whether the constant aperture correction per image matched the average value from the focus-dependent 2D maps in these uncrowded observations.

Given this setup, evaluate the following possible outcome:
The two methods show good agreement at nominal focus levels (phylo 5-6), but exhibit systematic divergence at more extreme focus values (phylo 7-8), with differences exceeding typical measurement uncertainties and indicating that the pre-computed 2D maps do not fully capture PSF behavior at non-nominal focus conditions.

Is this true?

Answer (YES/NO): NO